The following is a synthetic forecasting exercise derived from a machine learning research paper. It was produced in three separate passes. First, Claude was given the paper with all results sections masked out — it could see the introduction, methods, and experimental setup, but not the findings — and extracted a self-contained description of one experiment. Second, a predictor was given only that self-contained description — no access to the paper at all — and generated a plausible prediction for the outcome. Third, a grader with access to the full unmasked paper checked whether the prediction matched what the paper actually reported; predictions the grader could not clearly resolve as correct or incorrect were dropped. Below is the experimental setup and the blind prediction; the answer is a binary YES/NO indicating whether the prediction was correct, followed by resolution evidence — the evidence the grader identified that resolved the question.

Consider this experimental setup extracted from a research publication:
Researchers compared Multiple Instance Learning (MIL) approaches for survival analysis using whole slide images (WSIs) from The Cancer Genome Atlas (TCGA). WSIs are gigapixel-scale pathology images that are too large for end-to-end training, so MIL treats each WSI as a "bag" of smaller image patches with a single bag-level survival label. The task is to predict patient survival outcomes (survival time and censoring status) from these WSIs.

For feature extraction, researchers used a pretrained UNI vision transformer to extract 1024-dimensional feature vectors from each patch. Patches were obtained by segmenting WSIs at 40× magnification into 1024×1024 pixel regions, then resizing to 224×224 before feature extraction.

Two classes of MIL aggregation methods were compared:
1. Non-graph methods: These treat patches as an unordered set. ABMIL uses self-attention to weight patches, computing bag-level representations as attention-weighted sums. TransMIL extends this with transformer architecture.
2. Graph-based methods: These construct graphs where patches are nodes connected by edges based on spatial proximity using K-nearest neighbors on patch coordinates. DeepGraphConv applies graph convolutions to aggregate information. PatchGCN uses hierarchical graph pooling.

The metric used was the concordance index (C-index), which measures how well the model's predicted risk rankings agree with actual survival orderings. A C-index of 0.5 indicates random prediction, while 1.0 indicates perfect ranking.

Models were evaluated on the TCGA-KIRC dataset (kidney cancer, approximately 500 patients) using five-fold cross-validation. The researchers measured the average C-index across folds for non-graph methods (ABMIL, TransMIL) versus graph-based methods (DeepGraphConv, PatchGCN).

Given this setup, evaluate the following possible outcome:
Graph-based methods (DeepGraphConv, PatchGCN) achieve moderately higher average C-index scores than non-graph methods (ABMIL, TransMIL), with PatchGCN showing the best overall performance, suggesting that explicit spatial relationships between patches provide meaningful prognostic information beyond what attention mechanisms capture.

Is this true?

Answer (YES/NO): NO